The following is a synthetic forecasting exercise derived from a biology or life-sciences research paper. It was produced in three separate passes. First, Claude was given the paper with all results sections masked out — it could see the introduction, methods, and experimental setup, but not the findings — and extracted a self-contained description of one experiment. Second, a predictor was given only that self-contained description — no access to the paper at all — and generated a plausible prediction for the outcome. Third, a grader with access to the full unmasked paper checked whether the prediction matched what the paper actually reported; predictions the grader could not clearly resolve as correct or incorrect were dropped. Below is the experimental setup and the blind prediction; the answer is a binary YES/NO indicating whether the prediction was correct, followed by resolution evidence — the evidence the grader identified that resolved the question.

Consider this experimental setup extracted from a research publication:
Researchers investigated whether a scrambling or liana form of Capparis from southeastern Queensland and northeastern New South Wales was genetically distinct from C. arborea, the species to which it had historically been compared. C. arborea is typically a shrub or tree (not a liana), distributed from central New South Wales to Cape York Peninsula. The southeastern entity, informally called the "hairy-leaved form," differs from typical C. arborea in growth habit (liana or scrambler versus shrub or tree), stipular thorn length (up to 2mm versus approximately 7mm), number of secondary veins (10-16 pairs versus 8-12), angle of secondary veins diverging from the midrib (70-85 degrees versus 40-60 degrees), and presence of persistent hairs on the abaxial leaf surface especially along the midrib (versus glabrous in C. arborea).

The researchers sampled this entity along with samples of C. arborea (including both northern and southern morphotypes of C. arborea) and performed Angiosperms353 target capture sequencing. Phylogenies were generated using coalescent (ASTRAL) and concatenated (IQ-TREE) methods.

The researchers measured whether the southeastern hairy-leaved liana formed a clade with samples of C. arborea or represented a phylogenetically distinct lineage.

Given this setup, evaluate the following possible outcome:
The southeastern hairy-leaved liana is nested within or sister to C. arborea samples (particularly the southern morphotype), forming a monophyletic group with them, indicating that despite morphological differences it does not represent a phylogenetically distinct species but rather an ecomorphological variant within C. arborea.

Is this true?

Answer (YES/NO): NO